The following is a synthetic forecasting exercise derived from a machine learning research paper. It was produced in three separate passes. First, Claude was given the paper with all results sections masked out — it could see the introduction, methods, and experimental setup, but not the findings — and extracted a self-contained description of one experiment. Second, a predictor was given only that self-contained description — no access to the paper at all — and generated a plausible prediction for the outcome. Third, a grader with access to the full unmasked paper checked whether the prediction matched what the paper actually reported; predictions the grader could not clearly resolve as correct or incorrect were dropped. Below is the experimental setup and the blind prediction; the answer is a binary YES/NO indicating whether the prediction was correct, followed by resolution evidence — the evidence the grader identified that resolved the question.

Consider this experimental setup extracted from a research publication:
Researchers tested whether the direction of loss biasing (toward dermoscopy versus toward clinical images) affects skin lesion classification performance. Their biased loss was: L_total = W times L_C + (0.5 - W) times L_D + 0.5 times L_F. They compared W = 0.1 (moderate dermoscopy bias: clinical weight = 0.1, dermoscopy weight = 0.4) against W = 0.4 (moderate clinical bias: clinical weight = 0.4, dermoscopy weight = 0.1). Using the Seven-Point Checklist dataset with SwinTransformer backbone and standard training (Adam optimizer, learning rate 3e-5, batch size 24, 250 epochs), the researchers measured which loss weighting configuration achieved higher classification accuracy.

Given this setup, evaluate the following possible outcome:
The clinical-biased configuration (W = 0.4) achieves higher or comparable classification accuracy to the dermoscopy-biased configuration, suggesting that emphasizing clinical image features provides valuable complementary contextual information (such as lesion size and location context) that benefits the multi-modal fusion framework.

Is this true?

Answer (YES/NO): NO